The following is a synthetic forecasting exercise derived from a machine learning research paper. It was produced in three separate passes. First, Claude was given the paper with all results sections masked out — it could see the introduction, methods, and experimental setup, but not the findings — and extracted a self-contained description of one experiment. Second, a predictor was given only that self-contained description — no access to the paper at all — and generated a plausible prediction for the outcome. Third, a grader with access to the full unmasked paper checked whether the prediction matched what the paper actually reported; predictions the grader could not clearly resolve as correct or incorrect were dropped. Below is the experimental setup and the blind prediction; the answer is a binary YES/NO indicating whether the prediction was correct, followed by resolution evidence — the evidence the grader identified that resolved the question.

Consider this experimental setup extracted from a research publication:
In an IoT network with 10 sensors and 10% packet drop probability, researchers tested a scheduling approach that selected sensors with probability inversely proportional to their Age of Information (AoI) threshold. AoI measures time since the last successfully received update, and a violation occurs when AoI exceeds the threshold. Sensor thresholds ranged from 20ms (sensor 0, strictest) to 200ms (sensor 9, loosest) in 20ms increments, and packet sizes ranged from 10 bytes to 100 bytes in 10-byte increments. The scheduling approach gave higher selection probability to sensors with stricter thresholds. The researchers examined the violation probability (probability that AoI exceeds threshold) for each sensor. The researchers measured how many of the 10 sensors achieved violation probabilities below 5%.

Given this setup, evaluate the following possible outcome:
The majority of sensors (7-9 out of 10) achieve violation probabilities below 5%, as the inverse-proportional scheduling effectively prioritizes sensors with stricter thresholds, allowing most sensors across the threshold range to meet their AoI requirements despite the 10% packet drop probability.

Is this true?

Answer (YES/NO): NO